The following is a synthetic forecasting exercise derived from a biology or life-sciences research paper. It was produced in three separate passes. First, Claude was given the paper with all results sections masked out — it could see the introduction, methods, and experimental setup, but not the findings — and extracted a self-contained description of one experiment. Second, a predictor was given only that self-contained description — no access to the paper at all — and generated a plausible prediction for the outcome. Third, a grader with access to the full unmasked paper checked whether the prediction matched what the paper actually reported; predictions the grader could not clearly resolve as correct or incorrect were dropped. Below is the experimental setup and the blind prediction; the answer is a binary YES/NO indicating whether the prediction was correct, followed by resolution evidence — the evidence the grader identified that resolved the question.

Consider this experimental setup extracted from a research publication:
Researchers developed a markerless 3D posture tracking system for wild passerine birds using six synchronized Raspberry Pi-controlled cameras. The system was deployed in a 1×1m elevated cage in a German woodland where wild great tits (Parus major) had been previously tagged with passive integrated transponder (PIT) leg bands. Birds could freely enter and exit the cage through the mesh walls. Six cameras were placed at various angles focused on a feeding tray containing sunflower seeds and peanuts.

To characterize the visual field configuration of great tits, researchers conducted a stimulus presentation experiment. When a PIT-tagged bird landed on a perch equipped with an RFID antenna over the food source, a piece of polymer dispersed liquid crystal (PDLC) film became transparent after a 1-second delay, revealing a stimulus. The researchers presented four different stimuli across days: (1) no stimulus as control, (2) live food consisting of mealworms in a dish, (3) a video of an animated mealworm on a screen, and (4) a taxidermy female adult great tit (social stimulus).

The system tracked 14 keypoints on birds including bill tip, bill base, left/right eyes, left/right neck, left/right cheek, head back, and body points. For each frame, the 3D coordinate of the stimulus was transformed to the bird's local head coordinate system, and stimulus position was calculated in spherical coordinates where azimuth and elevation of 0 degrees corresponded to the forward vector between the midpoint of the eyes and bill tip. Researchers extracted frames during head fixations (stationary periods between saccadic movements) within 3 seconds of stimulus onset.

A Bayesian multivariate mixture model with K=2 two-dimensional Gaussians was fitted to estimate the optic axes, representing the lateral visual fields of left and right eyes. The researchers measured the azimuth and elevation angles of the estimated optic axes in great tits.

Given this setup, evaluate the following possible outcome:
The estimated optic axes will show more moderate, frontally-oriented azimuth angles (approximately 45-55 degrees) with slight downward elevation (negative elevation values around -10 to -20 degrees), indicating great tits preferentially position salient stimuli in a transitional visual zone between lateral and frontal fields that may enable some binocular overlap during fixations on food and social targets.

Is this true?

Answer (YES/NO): NO